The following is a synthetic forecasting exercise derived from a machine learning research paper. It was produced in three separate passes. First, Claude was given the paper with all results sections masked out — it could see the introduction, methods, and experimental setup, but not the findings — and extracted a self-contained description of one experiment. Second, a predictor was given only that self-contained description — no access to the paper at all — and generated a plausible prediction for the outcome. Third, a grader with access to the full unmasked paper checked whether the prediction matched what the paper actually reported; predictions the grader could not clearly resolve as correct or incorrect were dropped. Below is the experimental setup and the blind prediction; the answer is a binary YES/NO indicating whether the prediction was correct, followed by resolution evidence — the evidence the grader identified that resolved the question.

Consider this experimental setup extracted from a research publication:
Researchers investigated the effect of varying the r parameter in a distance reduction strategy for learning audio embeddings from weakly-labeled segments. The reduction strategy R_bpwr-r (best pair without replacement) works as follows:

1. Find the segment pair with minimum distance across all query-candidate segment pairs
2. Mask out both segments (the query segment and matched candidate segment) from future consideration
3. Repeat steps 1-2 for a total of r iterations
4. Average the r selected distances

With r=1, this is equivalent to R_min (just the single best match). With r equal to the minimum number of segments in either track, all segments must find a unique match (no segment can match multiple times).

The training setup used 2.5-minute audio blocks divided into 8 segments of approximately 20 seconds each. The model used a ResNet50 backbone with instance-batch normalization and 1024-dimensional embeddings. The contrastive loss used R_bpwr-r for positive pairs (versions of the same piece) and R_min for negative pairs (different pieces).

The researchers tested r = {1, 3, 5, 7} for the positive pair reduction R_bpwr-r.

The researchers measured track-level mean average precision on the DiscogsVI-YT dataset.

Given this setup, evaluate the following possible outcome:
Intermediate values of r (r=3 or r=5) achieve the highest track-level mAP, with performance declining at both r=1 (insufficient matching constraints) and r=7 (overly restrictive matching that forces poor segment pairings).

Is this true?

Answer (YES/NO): YES